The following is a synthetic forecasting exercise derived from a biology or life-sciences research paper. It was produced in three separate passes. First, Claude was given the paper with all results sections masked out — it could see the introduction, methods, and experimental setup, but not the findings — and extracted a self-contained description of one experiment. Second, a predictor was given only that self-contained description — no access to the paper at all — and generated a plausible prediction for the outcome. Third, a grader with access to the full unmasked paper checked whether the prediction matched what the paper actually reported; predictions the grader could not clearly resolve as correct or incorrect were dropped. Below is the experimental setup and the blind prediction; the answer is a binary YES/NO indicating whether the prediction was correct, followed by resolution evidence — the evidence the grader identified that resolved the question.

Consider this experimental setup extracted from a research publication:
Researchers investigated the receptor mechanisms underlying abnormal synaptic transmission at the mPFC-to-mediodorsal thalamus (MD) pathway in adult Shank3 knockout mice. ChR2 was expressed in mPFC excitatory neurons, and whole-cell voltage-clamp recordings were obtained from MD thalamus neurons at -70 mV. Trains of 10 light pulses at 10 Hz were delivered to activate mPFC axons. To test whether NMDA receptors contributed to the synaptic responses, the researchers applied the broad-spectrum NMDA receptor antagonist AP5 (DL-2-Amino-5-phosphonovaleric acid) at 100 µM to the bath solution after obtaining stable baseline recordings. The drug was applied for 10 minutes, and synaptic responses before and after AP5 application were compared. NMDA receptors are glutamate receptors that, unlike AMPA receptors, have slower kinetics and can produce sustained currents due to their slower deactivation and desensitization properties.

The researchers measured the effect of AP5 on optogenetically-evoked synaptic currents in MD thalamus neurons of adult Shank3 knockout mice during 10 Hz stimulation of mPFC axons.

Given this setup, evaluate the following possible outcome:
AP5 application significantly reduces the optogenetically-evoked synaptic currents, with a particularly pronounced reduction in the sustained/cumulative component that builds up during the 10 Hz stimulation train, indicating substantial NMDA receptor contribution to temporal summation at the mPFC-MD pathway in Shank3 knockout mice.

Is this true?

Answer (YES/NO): YES